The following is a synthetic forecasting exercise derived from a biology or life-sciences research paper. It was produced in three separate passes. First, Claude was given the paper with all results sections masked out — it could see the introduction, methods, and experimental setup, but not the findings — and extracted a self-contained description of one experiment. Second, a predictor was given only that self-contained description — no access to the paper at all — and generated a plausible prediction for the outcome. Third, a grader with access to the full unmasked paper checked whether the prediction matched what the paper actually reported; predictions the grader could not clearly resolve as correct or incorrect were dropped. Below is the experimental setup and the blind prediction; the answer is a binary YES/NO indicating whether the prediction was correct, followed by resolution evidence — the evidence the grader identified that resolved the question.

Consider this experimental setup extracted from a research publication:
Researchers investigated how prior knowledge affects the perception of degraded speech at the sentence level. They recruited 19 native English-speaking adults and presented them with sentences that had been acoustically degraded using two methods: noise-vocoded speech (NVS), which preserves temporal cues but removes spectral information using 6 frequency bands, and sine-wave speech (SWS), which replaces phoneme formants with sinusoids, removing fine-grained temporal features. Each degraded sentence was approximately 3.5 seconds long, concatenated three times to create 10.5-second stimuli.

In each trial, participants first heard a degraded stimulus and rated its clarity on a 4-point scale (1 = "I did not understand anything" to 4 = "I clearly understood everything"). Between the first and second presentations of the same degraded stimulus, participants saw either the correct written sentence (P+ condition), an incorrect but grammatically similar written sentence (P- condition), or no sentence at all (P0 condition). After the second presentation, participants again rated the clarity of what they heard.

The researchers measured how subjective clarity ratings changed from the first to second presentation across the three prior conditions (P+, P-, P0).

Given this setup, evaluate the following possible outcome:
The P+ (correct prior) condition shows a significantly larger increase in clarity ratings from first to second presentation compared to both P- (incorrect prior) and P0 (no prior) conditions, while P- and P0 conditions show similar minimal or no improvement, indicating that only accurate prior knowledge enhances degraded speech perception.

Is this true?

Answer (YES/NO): YES